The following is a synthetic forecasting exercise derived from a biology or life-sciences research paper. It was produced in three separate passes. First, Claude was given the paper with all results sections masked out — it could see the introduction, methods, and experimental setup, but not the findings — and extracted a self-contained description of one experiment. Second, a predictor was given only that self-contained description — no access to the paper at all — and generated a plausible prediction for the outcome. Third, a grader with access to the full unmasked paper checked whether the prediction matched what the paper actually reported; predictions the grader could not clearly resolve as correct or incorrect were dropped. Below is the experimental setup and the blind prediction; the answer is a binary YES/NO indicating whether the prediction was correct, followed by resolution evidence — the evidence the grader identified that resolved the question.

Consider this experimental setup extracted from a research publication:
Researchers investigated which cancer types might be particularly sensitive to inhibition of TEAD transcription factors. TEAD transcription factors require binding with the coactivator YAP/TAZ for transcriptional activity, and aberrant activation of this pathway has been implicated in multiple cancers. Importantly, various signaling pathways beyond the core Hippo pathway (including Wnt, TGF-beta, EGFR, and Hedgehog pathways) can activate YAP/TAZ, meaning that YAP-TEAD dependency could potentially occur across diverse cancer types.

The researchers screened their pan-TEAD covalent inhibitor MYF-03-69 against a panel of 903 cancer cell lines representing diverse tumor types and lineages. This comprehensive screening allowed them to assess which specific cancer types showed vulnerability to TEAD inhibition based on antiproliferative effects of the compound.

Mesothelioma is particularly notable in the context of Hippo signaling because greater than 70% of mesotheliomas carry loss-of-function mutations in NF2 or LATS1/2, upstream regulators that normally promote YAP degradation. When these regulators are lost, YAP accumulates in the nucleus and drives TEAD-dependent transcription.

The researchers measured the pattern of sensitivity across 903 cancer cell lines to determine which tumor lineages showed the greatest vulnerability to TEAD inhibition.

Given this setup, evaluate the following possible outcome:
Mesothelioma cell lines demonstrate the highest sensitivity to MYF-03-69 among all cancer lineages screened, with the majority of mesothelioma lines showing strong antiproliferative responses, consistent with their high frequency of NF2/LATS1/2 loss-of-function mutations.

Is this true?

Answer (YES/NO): NO